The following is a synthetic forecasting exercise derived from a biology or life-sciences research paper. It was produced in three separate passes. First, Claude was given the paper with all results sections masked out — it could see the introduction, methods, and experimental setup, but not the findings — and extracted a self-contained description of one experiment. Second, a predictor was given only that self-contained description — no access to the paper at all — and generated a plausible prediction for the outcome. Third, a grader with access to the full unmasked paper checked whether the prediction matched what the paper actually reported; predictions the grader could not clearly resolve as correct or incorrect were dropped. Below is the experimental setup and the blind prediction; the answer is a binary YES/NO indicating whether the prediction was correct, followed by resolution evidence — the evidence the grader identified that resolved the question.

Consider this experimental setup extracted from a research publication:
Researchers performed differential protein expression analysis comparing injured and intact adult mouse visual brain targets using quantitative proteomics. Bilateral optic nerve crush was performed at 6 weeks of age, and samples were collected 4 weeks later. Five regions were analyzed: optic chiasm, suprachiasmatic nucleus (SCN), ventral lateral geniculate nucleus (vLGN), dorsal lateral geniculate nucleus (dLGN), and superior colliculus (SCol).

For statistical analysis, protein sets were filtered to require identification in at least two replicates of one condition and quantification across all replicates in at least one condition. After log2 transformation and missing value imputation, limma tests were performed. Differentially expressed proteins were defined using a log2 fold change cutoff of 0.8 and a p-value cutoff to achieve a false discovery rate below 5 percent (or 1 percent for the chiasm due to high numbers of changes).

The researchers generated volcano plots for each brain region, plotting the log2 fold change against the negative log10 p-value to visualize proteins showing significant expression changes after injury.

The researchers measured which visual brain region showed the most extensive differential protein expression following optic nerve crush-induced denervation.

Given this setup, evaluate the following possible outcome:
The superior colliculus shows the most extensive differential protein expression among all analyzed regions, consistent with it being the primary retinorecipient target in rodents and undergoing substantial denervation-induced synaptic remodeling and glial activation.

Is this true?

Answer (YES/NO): NO